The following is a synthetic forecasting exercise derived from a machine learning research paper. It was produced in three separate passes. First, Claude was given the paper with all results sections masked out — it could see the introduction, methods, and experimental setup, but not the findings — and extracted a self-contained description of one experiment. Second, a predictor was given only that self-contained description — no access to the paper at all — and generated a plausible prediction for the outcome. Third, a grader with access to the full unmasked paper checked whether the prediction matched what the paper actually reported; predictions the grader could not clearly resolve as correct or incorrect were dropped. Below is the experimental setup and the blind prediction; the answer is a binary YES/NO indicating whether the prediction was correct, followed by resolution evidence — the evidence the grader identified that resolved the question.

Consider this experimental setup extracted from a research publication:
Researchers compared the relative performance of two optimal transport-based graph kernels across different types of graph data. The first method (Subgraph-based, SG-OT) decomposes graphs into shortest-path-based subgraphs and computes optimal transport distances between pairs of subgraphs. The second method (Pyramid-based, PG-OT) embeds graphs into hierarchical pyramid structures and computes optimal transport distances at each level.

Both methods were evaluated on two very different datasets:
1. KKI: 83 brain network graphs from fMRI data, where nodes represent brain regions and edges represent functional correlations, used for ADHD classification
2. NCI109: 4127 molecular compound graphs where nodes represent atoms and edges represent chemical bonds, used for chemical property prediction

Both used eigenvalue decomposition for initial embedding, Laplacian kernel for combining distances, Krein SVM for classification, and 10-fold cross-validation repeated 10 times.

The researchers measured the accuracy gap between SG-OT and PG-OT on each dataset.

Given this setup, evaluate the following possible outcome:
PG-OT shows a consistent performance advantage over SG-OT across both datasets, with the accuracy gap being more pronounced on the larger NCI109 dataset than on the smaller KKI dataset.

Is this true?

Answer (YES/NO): NO